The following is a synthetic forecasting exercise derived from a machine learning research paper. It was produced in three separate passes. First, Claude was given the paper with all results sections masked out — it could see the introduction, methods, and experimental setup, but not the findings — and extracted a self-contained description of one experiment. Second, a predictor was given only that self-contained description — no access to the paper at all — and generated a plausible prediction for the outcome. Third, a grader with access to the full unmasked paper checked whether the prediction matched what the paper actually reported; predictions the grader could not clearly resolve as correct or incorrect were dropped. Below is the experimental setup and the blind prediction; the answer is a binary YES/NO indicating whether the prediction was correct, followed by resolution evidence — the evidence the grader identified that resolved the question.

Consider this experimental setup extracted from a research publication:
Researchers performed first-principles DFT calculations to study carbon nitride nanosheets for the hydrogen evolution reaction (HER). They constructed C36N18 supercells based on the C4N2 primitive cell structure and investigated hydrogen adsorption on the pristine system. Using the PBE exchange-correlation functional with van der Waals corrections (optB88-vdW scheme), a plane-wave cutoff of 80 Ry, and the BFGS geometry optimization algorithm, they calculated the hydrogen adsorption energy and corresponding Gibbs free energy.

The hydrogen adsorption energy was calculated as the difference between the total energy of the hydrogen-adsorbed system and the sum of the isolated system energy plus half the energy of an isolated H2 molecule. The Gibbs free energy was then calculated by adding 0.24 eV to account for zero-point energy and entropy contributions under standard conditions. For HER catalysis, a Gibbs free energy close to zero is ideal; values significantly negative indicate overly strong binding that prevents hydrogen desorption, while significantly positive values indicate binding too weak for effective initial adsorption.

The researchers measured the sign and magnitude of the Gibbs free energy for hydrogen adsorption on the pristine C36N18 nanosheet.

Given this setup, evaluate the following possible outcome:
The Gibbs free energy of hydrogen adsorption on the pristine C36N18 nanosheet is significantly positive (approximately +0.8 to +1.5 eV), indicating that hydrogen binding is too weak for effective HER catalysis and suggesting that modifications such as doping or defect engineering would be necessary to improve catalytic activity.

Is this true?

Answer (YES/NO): NO